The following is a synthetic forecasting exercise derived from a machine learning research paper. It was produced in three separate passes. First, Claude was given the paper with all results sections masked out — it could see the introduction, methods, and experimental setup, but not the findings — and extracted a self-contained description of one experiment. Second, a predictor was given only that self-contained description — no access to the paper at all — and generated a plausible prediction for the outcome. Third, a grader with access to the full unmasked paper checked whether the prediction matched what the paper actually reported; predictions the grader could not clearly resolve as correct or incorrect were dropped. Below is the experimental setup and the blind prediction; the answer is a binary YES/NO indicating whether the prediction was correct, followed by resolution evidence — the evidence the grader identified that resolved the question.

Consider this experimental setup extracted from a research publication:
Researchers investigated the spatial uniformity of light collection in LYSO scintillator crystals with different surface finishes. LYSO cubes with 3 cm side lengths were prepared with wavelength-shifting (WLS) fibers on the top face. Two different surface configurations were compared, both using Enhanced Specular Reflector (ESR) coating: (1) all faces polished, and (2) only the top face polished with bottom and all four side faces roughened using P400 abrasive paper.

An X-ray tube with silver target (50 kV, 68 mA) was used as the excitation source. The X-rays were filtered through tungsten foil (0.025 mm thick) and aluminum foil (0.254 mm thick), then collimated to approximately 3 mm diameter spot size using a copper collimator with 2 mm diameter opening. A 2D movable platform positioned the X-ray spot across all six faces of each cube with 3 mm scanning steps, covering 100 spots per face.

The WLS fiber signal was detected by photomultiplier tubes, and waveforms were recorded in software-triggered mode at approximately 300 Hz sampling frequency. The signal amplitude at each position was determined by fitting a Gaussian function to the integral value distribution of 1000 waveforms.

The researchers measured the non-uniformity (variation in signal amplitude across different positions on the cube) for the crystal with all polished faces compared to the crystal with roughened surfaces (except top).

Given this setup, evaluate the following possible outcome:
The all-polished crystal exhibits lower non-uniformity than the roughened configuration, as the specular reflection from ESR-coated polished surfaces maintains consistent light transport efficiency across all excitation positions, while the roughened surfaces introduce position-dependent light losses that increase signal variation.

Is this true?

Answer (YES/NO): NO